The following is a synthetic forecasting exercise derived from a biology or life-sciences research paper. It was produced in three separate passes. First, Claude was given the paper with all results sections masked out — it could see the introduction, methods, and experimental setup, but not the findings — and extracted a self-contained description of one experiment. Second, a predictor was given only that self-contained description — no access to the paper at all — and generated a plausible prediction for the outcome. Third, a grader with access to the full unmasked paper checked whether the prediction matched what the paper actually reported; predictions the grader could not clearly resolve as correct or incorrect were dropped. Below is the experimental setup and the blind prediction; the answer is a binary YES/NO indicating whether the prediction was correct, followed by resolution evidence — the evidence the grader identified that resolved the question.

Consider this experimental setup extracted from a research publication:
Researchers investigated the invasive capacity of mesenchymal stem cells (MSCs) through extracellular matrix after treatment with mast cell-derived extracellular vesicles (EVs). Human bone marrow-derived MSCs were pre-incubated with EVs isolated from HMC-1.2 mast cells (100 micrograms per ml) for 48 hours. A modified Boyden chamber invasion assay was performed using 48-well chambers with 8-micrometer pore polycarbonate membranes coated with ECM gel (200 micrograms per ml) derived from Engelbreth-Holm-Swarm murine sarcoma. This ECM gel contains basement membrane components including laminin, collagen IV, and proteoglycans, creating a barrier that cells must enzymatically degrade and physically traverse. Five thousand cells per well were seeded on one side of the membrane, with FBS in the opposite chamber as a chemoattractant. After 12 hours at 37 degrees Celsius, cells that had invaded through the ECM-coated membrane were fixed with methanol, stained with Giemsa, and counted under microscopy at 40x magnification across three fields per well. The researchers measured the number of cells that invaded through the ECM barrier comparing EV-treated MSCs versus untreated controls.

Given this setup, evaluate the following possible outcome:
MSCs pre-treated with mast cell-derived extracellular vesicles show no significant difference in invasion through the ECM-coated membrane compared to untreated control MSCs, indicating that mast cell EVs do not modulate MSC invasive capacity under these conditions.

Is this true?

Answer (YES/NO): NO